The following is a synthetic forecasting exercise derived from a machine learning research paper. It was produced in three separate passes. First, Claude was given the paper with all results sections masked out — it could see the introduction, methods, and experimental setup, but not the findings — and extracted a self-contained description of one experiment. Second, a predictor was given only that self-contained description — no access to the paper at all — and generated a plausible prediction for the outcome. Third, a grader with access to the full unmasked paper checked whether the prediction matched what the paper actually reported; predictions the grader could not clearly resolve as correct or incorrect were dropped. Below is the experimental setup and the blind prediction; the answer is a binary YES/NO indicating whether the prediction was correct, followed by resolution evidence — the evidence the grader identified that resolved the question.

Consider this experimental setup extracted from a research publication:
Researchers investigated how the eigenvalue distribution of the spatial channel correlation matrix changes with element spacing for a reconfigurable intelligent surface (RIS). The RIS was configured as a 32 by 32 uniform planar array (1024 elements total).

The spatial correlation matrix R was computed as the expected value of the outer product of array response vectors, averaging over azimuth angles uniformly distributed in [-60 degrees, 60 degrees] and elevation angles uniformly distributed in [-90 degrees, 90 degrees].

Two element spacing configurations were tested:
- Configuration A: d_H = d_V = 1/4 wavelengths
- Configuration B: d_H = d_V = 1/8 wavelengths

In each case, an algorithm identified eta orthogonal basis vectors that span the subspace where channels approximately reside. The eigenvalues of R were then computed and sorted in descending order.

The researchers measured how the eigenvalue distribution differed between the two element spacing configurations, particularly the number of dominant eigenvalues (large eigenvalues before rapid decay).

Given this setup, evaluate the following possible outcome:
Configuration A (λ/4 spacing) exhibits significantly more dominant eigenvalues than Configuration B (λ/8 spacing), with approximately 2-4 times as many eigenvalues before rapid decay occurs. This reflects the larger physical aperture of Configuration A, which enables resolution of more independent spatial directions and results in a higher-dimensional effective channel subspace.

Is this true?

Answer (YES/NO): YES